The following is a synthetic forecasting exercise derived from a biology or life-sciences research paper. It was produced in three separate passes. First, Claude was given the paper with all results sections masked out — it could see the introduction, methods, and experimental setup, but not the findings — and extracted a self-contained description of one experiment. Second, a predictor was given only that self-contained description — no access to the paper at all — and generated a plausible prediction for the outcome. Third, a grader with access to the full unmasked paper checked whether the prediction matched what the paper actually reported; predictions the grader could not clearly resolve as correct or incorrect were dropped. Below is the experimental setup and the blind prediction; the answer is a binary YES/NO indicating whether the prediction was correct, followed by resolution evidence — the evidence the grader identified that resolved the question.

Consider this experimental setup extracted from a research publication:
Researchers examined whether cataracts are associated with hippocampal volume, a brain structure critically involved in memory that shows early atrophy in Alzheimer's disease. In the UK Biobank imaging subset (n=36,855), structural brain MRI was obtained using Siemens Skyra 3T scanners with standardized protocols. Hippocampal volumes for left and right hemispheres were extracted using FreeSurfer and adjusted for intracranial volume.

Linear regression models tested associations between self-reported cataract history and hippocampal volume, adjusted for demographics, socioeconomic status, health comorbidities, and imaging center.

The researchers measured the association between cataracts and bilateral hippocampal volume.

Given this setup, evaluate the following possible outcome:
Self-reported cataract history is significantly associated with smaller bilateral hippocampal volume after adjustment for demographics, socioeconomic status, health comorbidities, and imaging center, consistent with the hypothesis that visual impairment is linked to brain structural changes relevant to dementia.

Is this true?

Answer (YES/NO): NO